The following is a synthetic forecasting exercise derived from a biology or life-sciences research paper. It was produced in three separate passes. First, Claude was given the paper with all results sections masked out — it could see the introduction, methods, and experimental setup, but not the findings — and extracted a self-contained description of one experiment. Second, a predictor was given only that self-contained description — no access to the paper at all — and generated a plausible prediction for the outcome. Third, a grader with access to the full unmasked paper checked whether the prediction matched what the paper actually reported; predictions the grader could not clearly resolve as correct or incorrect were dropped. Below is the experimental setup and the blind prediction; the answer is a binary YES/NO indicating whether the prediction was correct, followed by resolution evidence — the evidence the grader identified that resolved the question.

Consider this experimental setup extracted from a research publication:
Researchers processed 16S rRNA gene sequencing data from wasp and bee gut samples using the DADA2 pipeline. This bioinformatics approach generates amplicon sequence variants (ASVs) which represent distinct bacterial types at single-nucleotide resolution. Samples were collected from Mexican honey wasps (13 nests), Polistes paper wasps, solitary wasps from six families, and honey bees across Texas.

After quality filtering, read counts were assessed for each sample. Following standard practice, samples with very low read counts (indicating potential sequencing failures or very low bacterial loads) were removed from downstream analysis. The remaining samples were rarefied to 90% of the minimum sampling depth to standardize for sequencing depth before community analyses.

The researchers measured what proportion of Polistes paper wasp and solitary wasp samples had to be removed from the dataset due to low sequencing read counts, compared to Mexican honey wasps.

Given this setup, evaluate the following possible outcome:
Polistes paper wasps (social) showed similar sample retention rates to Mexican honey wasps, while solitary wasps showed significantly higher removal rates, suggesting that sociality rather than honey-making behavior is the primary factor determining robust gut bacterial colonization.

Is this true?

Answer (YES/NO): NO